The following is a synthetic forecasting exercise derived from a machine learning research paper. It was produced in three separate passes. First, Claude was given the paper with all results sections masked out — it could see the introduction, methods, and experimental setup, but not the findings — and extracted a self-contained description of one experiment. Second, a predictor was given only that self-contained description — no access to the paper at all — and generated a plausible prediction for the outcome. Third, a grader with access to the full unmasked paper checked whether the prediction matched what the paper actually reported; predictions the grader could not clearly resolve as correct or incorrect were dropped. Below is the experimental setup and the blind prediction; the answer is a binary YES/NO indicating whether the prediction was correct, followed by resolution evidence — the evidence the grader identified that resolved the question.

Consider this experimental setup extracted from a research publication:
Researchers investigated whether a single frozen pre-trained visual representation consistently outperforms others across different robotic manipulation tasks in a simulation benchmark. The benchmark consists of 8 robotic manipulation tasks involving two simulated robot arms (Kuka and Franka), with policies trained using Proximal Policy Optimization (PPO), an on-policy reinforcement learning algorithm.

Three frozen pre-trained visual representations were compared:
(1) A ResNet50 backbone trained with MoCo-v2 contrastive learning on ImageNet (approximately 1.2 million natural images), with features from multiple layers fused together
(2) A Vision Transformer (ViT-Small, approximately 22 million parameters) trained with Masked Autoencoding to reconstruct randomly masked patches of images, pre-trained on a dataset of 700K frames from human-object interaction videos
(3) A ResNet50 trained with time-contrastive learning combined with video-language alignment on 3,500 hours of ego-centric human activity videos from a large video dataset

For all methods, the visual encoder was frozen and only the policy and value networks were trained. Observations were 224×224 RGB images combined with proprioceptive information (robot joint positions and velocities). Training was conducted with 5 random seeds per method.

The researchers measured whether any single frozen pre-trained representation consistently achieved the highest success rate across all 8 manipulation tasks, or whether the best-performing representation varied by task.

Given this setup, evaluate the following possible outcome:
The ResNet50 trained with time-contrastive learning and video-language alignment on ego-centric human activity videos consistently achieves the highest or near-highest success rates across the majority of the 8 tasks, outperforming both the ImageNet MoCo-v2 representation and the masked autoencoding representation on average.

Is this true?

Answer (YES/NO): NO